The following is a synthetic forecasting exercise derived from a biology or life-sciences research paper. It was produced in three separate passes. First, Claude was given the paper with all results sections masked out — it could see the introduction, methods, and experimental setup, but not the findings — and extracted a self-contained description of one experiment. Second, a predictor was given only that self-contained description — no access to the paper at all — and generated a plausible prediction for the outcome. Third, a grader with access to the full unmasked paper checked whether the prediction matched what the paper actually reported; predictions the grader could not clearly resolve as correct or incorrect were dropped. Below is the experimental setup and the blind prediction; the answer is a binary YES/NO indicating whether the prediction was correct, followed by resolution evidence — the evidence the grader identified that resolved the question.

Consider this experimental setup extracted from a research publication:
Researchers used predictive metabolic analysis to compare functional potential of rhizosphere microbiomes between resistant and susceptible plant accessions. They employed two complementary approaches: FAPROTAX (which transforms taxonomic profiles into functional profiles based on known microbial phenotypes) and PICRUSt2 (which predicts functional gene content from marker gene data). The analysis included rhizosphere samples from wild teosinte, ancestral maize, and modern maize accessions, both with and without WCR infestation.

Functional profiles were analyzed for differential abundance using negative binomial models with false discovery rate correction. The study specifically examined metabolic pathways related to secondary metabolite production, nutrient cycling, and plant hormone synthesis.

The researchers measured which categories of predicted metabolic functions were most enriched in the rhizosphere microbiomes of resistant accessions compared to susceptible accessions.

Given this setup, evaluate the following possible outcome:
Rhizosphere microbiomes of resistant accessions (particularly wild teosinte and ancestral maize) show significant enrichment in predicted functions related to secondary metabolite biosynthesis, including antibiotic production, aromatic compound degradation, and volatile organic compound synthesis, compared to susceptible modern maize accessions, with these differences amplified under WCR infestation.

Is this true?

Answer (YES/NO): NO